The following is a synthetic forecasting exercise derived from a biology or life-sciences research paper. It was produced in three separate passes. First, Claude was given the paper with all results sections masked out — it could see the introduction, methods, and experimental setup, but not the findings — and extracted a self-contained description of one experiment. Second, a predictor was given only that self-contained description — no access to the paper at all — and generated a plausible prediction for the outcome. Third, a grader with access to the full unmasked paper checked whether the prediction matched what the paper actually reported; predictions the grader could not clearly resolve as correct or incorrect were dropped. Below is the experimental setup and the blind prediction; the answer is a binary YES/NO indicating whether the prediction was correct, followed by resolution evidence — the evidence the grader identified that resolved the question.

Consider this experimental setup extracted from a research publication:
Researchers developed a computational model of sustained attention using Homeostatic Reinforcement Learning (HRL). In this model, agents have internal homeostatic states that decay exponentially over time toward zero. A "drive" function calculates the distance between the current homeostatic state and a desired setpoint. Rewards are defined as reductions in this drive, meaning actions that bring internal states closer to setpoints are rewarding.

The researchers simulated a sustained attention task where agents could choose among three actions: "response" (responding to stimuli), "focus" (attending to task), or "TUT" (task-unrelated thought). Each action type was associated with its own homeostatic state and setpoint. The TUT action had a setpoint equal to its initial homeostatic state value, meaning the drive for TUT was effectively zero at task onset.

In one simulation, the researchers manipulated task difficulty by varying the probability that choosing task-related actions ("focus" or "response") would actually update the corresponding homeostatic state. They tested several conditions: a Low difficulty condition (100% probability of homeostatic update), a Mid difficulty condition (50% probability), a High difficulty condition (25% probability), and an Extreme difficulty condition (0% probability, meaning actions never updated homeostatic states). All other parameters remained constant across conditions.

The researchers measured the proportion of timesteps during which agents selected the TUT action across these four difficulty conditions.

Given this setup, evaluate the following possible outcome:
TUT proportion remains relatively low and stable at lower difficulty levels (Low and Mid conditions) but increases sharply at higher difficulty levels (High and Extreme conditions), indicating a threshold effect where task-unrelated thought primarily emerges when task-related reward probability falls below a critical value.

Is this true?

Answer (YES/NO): NO